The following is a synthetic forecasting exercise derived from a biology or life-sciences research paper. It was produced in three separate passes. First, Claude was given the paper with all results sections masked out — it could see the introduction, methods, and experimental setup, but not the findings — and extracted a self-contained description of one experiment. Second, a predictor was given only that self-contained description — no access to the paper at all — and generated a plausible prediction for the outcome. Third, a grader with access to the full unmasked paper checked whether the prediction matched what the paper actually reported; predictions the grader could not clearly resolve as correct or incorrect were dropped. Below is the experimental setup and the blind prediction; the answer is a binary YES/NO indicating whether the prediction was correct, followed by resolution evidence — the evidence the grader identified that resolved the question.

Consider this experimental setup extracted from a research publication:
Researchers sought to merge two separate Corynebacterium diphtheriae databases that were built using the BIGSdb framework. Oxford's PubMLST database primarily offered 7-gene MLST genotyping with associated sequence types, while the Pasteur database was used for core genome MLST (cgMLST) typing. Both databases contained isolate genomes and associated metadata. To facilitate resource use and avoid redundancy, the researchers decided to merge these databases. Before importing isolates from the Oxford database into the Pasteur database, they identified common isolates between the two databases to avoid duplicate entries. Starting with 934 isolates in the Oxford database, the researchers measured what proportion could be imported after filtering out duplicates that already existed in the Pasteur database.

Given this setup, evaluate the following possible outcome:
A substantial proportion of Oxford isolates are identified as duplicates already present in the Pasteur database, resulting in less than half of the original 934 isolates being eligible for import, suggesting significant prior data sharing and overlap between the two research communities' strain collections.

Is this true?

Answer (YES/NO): NO